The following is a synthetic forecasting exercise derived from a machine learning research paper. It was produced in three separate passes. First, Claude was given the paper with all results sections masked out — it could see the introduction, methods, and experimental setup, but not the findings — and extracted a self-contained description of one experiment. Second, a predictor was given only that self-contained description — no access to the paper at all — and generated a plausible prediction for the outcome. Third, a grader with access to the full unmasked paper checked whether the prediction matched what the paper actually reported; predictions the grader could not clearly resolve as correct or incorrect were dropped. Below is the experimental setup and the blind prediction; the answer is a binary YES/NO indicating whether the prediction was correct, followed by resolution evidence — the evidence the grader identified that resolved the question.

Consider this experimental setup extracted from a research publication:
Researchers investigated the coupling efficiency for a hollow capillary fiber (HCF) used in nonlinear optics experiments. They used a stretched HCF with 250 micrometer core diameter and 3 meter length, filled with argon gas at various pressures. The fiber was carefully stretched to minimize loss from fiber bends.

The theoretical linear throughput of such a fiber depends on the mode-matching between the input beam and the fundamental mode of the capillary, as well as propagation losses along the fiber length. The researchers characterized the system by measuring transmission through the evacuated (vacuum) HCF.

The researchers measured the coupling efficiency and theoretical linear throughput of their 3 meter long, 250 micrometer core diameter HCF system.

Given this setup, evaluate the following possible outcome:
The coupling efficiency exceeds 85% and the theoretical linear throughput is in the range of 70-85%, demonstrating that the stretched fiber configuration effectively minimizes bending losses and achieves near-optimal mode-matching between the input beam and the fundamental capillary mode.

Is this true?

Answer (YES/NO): NO